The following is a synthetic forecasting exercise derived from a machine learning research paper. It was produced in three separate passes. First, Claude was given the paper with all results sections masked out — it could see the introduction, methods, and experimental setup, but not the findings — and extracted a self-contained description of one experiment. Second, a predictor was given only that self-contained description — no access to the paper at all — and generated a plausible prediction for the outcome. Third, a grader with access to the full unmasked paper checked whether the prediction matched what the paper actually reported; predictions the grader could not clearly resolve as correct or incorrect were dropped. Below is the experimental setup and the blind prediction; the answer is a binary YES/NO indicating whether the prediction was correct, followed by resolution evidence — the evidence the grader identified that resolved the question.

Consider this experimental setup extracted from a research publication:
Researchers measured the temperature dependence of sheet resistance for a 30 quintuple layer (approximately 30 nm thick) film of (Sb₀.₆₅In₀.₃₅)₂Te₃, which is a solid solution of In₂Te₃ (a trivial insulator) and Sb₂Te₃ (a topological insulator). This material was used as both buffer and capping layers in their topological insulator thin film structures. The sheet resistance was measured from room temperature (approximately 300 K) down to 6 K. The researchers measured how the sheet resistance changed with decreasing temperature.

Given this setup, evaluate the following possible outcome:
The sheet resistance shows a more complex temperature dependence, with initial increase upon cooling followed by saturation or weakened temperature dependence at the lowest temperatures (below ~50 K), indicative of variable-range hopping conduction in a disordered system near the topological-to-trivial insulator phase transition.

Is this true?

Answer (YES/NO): NO